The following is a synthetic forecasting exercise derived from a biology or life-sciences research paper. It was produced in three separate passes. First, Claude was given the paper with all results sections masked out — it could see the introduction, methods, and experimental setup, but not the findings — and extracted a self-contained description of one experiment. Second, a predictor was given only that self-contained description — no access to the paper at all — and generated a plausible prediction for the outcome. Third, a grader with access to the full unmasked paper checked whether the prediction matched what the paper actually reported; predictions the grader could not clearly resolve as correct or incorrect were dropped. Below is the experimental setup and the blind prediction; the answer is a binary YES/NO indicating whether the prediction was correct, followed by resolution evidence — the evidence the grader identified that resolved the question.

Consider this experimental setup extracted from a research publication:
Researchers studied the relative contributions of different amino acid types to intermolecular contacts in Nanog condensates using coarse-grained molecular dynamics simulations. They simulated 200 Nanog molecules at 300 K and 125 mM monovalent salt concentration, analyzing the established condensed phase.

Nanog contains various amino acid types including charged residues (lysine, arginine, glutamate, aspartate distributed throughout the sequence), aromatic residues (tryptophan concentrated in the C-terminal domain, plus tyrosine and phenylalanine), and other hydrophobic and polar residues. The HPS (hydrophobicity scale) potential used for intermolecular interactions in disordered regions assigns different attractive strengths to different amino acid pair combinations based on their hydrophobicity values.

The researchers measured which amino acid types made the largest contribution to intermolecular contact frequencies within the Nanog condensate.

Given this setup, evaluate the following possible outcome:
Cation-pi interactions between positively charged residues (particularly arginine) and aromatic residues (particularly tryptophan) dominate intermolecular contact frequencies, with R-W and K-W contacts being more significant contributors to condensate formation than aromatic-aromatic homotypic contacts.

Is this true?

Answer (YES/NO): NO